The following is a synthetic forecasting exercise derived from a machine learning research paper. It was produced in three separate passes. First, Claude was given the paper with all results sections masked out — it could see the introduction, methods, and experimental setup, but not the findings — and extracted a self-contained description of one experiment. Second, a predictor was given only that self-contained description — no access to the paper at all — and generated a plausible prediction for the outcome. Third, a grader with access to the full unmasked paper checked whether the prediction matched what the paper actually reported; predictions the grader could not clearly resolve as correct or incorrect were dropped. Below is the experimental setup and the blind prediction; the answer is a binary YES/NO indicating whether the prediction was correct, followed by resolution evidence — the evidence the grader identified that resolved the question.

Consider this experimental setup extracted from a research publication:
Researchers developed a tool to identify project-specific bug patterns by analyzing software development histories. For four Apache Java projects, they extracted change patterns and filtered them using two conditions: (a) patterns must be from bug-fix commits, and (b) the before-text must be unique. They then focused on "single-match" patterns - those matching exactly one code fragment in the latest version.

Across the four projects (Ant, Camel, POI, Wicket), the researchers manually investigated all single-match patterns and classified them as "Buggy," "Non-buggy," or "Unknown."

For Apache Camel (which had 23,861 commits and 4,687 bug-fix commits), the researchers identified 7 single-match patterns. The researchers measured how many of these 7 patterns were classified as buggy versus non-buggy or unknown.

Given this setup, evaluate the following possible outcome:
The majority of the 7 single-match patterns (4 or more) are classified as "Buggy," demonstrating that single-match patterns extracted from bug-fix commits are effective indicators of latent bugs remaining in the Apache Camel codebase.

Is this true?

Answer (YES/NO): NO